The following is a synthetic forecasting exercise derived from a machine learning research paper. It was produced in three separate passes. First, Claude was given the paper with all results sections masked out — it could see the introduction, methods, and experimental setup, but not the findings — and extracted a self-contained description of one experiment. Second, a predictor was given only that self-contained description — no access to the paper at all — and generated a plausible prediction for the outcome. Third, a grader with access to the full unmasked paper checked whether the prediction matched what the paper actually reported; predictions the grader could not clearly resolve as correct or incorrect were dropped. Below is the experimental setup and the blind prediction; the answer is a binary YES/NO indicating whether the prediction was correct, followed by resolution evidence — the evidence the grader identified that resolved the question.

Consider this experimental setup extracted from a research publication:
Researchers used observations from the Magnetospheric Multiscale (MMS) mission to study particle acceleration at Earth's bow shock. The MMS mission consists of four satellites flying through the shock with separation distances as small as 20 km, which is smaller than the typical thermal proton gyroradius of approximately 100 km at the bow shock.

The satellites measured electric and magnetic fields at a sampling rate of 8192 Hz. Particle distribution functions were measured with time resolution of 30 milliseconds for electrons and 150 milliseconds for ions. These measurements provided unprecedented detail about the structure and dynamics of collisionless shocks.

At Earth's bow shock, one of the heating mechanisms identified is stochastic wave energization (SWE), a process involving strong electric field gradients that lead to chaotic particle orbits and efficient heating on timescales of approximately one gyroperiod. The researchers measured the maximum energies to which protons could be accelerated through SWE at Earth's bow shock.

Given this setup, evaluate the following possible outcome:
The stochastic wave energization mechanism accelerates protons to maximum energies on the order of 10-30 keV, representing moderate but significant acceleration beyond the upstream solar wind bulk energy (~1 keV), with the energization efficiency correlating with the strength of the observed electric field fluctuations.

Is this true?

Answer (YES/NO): NO